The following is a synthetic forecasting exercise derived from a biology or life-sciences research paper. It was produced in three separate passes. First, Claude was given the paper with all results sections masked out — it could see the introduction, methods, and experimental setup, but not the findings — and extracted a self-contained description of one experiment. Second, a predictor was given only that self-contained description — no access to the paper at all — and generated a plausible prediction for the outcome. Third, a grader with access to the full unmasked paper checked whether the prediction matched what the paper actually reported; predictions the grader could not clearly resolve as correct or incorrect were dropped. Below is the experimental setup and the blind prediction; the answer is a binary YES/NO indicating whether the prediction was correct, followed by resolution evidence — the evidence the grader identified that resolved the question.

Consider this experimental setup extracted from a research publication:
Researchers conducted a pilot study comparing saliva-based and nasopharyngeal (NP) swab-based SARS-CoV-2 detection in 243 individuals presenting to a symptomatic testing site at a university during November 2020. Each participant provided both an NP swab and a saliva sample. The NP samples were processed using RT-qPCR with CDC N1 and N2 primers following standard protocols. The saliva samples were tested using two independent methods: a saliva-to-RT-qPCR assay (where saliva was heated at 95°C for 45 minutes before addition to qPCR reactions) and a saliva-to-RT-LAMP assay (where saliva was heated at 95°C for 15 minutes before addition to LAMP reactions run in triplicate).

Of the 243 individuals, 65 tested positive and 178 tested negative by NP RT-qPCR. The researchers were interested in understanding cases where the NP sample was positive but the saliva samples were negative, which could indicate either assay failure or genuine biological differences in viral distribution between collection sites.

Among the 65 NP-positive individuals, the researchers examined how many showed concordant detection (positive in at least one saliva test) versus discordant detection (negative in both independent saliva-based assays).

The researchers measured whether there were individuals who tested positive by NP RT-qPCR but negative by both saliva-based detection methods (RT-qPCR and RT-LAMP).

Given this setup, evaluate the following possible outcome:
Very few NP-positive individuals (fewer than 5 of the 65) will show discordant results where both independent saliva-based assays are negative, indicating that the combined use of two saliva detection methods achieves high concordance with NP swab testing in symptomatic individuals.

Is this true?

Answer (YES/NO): YES